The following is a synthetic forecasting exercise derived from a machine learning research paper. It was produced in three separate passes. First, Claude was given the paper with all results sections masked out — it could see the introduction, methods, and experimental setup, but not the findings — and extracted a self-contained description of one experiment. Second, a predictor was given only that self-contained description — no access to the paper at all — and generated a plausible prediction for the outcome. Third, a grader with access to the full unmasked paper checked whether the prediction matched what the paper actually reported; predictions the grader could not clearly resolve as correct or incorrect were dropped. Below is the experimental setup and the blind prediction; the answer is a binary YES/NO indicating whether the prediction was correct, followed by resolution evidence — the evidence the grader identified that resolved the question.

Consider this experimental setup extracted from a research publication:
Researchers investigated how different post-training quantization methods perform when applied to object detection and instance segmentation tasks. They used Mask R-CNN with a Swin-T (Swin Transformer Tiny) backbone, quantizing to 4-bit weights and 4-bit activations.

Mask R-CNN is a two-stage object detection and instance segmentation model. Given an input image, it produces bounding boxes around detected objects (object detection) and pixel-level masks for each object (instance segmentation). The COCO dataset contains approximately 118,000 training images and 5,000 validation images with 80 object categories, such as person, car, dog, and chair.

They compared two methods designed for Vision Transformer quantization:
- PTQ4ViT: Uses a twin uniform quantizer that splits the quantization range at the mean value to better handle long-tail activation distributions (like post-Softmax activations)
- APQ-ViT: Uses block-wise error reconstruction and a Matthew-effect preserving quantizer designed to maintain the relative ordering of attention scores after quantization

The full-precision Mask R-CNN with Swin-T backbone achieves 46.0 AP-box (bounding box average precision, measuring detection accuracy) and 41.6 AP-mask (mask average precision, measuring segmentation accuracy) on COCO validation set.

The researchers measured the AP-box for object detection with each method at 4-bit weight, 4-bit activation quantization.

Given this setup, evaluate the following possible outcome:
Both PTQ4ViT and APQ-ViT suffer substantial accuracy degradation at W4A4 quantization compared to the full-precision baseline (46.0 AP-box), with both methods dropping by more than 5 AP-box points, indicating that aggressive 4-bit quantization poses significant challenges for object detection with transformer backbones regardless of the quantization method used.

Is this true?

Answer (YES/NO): YES